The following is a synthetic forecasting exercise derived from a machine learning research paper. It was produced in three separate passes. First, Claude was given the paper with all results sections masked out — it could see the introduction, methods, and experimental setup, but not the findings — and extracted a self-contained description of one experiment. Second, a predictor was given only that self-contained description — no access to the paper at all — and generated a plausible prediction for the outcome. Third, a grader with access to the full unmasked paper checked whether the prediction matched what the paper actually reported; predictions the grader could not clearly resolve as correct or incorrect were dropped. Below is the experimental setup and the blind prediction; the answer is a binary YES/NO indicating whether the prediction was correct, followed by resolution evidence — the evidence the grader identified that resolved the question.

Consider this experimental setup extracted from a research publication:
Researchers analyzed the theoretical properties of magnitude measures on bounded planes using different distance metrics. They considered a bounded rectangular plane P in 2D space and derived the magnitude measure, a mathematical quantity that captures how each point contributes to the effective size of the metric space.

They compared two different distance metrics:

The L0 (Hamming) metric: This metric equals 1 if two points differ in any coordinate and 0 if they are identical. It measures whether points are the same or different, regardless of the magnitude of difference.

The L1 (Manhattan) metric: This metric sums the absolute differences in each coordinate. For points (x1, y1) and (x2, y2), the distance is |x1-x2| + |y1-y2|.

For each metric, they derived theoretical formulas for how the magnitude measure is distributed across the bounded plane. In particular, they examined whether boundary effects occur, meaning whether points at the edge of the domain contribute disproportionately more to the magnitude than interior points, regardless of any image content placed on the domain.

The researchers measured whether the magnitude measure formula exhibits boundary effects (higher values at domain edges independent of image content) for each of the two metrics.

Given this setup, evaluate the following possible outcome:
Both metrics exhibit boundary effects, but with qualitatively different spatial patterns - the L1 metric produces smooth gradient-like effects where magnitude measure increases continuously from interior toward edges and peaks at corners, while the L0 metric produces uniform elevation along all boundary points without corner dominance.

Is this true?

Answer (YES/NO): NO